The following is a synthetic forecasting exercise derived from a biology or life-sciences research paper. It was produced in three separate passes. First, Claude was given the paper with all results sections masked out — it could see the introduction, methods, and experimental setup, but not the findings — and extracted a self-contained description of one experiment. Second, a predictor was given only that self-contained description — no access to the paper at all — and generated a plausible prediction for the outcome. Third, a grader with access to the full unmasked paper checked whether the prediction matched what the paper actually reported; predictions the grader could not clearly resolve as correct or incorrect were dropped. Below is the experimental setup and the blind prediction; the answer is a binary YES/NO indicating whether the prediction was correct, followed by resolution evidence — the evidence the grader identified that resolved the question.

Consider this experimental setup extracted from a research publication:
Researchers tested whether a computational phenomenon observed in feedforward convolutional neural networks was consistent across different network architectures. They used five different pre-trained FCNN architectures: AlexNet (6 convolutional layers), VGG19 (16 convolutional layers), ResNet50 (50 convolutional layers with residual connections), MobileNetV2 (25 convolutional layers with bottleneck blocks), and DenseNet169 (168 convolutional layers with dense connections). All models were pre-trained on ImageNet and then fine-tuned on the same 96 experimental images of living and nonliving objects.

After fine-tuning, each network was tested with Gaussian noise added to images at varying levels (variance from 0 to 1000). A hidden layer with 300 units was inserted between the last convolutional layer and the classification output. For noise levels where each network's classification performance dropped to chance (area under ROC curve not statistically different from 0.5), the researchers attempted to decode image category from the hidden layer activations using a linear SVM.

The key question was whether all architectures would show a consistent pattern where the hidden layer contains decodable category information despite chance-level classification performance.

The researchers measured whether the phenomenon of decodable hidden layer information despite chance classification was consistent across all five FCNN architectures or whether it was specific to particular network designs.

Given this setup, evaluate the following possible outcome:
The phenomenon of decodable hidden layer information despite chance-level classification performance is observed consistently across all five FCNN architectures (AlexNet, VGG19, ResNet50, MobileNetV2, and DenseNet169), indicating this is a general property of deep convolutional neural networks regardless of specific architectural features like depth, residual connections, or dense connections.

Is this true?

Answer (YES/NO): YES